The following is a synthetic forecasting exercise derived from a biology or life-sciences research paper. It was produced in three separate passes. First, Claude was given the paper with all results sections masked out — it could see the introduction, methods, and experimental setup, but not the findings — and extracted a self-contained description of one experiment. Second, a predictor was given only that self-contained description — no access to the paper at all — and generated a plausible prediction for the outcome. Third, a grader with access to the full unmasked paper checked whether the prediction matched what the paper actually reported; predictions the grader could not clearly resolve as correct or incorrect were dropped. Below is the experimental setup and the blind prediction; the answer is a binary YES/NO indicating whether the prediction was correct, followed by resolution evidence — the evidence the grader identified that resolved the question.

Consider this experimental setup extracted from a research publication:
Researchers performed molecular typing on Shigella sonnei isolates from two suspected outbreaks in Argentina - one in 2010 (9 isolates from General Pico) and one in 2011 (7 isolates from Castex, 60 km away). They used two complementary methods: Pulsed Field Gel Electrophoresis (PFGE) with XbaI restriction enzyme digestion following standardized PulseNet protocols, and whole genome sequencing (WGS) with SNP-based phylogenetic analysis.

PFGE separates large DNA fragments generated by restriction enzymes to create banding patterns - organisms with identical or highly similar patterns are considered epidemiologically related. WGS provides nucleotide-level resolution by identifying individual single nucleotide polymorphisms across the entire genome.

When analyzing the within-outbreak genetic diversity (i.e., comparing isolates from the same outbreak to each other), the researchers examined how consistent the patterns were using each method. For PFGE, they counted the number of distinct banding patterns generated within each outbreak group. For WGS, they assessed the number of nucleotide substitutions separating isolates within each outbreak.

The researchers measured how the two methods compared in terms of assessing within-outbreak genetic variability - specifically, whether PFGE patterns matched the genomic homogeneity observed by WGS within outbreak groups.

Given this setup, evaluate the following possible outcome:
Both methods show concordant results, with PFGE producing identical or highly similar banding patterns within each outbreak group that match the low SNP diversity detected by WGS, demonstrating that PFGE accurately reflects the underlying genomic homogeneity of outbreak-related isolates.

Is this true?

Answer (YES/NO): NO